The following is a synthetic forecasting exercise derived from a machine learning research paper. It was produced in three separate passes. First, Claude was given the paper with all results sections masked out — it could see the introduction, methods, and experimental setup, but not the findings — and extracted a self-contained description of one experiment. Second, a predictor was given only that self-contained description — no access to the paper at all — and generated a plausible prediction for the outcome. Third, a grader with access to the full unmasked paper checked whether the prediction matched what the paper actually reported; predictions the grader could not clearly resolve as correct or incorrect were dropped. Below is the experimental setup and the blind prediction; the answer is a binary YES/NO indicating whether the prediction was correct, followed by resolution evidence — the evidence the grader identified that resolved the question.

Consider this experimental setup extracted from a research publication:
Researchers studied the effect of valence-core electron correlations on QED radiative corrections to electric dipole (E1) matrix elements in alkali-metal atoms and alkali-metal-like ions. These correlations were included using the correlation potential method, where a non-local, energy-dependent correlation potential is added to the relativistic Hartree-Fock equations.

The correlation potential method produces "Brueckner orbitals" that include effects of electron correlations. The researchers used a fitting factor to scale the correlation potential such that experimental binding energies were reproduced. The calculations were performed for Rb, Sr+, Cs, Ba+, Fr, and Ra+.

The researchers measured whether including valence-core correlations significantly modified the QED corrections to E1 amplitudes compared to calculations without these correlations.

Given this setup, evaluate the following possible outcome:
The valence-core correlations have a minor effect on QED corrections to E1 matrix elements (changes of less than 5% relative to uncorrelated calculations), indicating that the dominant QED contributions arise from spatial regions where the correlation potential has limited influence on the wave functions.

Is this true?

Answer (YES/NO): NO